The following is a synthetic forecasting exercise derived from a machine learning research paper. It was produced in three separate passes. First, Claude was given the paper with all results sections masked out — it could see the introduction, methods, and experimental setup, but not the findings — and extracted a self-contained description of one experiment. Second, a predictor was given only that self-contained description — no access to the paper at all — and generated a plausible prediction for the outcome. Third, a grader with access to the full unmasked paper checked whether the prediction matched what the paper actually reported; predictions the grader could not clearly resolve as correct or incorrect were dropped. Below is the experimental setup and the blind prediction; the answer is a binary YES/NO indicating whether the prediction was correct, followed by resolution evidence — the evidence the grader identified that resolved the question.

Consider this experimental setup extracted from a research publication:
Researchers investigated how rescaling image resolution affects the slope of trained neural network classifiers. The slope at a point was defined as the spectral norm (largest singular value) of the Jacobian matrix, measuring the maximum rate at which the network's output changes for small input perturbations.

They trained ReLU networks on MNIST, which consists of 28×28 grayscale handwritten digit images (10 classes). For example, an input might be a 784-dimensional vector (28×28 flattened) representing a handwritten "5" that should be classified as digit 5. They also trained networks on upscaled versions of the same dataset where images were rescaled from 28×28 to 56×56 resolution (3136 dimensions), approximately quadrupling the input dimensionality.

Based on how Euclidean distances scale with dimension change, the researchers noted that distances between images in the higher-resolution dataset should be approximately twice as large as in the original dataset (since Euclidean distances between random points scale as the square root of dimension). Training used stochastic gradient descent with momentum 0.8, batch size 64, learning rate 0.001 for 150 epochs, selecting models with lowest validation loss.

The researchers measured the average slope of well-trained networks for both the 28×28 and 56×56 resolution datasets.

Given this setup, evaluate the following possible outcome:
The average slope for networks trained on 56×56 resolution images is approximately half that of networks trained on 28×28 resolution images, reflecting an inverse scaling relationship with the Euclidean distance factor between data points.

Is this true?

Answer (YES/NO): NO